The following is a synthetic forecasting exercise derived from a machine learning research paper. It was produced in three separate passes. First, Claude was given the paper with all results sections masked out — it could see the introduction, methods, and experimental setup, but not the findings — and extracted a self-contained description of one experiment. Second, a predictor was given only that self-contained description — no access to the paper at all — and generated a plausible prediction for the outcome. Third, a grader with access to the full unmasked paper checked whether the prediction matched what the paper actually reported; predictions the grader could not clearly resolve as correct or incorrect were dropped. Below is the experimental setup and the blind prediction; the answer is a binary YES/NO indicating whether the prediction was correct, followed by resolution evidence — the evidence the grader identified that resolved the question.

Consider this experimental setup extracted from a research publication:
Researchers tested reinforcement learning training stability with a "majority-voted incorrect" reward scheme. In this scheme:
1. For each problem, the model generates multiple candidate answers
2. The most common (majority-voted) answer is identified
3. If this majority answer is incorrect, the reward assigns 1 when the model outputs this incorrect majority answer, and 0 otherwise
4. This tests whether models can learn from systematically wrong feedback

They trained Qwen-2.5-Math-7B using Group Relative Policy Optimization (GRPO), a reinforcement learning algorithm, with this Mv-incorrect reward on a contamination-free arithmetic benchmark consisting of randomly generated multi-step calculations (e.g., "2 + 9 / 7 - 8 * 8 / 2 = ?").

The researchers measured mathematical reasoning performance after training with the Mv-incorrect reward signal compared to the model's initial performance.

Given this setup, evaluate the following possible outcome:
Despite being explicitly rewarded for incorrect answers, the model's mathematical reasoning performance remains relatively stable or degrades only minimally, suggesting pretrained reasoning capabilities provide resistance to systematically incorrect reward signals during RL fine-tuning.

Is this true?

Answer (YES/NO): YES